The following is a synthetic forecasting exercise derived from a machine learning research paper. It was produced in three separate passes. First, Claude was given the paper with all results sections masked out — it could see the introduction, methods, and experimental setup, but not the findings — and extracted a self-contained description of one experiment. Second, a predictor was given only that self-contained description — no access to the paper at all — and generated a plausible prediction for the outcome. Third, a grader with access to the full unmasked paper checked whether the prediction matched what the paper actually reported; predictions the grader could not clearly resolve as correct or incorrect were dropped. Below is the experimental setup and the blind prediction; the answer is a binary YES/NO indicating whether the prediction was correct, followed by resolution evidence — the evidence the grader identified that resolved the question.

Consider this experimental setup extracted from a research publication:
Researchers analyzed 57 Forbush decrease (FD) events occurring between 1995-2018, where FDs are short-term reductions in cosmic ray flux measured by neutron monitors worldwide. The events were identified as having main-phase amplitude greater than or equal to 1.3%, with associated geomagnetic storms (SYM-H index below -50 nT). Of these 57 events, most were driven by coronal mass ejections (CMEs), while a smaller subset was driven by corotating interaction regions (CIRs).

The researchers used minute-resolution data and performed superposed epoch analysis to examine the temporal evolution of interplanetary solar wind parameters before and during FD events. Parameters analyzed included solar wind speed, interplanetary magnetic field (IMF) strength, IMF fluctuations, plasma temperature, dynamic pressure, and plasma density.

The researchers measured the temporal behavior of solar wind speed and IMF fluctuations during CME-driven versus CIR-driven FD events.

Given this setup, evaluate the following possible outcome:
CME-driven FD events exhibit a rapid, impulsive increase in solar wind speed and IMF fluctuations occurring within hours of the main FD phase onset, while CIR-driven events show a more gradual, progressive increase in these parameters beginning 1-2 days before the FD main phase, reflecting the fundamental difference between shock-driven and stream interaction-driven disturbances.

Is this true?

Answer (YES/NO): NO